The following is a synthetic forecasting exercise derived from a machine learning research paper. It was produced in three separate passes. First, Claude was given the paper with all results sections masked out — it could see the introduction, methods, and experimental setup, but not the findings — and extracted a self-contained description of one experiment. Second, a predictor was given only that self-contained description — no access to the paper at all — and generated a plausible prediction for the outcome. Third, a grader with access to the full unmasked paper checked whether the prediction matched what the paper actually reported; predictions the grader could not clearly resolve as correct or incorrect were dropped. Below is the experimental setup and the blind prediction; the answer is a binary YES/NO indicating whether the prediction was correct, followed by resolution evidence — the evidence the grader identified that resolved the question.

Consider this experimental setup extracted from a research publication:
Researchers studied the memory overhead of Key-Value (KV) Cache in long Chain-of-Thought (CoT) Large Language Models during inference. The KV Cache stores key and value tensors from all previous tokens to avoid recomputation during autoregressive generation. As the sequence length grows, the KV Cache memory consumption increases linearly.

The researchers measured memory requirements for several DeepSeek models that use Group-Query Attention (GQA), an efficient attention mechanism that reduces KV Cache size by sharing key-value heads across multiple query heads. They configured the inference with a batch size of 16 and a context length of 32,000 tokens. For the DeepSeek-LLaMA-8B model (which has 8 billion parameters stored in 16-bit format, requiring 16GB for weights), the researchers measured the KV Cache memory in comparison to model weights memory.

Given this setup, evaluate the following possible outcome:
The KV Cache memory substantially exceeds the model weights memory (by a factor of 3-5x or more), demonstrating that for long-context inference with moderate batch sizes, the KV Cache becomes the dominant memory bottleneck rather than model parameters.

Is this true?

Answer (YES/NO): YES